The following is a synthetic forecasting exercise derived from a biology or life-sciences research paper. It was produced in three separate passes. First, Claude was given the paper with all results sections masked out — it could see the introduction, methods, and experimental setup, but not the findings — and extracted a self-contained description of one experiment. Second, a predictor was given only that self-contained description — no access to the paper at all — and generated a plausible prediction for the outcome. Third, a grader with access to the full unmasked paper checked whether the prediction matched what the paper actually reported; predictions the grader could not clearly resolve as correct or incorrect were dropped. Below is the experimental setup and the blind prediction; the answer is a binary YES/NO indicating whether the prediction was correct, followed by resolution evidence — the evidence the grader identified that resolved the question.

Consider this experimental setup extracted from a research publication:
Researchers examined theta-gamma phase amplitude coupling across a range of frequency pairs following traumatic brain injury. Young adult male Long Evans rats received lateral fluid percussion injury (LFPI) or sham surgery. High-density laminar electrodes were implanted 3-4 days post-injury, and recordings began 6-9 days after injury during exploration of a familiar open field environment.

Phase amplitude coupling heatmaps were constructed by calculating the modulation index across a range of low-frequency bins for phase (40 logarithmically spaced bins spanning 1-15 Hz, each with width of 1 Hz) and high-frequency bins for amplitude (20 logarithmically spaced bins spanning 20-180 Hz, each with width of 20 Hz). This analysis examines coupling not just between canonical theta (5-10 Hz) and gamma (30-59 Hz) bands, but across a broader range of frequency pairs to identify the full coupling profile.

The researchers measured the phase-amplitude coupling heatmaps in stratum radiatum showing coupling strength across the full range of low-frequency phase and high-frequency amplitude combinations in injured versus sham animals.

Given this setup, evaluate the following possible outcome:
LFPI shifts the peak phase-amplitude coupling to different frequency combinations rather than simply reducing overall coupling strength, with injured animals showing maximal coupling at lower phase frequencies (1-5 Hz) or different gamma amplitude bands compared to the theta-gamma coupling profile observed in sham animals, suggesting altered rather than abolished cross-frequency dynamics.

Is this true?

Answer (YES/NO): YES